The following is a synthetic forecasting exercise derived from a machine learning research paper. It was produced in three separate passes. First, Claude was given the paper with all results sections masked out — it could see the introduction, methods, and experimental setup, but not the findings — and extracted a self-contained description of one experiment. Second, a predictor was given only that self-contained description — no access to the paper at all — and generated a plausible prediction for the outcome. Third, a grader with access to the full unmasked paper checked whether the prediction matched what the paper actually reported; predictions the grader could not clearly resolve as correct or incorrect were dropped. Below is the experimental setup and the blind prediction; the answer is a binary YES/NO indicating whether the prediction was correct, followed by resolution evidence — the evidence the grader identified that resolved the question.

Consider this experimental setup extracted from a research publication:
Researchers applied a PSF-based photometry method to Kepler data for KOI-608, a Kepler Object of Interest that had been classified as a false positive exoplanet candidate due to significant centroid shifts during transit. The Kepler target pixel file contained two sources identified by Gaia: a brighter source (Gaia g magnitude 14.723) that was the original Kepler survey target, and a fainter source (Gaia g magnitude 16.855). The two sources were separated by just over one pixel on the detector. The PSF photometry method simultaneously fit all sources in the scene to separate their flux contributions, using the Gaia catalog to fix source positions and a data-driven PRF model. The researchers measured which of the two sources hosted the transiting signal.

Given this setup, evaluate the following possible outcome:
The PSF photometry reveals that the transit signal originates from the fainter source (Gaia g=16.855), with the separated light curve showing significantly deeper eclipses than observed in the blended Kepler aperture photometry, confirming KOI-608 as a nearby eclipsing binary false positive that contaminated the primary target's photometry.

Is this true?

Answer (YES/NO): NO